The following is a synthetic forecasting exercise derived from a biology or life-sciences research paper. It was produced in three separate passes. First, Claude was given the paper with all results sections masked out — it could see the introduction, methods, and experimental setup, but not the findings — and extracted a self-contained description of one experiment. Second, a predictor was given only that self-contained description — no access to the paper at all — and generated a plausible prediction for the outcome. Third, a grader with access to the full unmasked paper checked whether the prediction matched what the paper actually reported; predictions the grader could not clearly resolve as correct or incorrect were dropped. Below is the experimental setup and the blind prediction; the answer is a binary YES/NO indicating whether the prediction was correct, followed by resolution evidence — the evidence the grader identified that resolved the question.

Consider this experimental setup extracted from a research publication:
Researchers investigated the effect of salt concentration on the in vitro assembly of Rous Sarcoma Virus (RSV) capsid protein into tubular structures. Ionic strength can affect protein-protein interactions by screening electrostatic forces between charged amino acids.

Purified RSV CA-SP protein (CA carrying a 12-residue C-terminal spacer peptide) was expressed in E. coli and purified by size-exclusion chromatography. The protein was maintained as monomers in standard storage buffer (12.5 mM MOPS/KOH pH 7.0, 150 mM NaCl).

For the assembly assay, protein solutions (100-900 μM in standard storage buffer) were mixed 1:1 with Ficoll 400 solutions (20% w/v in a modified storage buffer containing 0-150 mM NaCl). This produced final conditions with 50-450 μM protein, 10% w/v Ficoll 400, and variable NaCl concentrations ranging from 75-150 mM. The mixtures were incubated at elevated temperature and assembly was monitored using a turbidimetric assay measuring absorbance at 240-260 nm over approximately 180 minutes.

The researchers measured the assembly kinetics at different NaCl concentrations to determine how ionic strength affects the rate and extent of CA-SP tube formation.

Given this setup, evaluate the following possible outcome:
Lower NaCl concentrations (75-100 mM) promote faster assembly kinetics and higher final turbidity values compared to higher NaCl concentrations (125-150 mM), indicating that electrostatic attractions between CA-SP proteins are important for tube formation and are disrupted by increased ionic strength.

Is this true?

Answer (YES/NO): YES